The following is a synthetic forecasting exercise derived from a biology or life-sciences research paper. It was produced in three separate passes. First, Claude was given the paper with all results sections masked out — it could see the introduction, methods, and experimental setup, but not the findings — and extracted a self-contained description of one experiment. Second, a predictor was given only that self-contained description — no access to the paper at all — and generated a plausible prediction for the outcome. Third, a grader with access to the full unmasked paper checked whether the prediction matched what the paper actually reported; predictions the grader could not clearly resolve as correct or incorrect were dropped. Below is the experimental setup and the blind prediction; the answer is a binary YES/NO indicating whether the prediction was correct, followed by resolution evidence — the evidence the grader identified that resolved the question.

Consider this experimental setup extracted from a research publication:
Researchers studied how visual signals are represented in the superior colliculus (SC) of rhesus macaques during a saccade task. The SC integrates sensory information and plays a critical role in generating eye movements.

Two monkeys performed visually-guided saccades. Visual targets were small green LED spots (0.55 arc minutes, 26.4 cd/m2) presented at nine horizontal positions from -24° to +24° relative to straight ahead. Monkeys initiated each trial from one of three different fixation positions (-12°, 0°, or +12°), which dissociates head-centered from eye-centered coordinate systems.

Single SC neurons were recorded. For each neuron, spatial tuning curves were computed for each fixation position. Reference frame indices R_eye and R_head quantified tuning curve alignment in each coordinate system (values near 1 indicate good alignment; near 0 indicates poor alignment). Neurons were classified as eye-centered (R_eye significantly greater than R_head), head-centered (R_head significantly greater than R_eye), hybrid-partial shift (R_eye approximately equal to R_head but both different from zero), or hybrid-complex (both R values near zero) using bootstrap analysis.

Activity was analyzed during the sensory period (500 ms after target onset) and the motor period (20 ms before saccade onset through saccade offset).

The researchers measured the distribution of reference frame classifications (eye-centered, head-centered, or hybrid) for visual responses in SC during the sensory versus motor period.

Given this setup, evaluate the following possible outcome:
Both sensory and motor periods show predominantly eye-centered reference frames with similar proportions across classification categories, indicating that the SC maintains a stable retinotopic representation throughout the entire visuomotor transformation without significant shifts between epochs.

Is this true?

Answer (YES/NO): YES